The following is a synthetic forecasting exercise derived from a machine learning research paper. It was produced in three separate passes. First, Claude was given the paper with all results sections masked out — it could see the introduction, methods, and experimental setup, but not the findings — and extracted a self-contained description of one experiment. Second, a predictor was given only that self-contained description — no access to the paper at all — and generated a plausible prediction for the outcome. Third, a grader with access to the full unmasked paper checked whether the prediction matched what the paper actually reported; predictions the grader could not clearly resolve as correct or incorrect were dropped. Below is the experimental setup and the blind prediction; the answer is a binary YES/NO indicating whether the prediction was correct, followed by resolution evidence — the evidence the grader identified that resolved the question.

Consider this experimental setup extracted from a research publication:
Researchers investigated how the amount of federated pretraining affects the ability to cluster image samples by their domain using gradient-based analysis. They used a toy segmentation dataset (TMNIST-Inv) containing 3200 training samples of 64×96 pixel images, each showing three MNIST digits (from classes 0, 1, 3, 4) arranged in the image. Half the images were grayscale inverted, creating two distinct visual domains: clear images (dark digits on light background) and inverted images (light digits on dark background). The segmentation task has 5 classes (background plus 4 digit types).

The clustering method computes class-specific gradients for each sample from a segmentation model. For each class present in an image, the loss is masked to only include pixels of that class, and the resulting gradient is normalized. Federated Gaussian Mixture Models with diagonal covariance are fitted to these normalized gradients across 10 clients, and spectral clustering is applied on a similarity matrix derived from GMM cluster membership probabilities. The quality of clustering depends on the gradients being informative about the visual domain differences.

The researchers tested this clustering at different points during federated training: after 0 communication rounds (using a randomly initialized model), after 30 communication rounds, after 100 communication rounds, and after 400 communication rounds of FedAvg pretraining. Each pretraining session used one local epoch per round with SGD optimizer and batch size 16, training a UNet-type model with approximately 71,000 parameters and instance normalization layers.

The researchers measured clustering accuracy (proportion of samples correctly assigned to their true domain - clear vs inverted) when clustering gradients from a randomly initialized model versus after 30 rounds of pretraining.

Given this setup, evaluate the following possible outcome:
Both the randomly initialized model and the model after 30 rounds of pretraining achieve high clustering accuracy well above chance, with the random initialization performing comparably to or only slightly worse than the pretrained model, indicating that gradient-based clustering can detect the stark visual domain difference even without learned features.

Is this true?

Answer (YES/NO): YES